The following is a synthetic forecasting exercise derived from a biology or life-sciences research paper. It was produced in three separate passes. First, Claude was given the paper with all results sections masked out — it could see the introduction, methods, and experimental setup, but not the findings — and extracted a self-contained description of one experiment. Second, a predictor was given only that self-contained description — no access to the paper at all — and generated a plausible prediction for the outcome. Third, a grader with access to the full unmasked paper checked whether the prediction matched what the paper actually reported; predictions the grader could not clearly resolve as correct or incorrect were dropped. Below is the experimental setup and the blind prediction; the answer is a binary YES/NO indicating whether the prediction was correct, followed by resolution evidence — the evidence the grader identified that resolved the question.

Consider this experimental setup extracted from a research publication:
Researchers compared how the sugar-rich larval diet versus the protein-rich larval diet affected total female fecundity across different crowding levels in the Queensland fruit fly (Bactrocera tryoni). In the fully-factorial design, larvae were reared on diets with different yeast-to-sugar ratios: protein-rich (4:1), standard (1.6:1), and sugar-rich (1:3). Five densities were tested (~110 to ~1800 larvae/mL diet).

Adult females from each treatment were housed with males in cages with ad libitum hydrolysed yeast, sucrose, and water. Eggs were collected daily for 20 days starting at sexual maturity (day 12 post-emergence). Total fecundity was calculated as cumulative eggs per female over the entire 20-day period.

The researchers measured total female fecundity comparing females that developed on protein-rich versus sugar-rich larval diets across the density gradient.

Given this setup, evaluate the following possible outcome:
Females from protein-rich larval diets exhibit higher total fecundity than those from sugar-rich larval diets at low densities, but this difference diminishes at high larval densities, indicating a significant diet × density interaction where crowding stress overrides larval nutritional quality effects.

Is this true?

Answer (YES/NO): NO